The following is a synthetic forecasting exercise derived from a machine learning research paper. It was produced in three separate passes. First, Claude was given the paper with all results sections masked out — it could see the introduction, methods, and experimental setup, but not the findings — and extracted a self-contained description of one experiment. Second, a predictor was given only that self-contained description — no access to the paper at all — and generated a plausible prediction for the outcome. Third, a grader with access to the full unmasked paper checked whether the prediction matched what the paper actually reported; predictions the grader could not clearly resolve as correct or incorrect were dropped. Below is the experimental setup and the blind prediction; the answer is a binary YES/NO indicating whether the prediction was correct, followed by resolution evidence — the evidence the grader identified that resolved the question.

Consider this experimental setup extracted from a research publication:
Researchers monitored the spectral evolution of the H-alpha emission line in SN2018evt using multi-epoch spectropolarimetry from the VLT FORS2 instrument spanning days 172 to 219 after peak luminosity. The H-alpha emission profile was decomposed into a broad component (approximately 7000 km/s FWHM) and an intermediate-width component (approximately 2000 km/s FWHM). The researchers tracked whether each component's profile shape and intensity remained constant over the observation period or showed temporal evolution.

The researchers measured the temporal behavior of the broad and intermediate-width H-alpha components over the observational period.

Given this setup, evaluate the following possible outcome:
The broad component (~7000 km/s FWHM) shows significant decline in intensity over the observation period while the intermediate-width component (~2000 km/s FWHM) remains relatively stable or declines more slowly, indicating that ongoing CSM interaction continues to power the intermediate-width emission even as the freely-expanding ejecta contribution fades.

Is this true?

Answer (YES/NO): NO